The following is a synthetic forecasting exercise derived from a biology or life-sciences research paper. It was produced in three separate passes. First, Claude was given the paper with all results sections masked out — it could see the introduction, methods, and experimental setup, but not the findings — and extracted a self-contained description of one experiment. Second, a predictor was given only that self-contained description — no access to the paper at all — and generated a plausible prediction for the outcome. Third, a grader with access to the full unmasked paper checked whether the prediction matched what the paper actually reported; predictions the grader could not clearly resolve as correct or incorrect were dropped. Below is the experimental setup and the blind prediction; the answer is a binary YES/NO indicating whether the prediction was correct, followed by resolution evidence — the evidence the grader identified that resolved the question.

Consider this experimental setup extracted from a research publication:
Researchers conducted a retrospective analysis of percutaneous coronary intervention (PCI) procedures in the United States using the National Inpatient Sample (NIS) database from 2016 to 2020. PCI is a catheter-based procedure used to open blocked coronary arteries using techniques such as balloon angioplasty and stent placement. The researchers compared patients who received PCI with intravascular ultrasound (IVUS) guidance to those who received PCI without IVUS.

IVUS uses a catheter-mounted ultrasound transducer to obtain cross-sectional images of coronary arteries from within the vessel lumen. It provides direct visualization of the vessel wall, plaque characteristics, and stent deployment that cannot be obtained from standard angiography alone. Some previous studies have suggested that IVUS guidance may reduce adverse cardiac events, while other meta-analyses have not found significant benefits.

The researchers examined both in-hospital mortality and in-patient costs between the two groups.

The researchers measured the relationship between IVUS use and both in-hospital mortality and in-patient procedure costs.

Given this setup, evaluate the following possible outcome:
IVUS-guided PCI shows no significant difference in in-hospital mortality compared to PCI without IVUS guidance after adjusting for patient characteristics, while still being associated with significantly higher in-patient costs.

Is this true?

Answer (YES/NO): NO